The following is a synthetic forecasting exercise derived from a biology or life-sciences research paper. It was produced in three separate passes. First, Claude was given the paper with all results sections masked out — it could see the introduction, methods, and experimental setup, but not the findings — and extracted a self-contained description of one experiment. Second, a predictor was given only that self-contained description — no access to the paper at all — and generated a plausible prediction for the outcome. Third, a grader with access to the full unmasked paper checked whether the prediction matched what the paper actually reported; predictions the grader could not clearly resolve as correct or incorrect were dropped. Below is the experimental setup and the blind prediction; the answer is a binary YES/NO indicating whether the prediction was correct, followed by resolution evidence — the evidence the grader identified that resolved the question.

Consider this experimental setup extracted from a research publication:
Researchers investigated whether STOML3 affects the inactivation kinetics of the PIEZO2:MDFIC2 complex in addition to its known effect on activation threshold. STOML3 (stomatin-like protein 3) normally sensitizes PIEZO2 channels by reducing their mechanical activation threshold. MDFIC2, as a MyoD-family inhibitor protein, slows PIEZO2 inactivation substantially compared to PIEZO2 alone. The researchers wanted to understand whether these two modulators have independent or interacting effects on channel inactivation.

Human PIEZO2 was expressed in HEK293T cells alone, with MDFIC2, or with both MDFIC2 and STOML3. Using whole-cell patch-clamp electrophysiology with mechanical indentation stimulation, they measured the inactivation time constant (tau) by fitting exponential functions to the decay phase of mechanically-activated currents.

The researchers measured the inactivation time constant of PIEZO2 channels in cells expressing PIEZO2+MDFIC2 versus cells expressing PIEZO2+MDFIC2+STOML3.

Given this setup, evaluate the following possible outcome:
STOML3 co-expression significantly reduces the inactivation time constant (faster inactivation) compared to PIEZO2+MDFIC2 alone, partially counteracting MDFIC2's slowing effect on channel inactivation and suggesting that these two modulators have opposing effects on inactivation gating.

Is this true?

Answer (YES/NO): NO